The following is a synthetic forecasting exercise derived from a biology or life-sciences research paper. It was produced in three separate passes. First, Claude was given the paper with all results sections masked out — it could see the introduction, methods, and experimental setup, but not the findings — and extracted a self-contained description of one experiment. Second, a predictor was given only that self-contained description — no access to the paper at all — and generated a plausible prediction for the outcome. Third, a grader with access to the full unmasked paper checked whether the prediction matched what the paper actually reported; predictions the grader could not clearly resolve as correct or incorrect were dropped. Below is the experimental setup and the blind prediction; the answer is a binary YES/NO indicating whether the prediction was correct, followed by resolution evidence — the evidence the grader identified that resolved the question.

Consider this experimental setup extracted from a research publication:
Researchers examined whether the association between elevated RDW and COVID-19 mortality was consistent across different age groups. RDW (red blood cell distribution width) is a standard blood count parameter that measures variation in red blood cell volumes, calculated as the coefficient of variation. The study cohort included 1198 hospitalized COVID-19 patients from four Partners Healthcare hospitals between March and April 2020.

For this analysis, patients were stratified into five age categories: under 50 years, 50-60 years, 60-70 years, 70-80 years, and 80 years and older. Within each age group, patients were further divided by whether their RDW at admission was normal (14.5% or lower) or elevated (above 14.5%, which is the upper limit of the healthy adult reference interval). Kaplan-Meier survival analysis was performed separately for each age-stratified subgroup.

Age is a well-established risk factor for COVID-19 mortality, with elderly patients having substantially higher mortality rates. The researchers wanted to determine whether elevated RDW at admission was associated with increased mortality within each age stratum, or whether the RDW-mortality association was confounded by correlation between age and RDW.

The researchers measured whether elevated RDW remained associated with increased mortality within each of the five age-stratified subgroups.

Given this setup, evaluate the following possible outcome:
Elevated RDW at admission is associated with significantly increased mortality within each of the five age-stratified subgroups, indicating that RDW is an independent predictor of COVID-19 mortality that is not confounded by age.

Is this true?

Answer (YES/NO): NO